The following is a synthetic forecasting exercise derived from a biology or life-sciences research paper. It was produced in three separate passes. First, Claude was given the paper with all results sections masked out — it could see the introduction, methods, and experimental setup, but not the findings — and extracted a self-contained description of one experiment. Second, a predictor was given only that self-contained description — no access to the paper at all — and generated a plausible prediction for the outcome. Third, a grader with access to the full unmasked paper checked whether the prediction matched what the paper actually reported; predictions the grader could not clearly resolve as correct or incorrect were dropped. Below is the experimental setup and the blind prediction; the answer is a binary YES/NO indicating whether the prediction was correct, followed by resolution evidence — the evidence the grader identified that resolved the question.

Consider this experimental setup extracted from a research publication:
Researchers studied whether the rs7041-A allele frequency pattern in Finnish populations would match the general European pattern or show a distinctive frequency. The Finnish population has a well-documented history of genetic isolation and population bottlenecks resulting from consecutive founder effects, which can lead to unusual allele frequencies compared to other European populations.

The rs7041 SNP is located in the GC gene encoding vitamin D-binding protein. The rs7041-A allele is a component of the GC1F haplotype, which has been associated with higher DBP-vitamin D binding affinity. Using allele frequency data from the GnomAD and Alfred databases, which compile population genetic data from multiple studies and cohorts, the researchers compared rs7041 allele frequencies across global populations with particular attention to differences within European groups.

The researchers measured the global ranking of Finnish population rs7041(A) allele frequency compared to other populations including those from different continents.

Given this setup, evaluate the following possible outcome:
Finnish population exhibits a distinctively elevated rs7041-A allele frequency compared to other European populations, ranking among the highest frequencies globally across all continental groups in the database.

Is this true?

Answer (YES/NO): YES